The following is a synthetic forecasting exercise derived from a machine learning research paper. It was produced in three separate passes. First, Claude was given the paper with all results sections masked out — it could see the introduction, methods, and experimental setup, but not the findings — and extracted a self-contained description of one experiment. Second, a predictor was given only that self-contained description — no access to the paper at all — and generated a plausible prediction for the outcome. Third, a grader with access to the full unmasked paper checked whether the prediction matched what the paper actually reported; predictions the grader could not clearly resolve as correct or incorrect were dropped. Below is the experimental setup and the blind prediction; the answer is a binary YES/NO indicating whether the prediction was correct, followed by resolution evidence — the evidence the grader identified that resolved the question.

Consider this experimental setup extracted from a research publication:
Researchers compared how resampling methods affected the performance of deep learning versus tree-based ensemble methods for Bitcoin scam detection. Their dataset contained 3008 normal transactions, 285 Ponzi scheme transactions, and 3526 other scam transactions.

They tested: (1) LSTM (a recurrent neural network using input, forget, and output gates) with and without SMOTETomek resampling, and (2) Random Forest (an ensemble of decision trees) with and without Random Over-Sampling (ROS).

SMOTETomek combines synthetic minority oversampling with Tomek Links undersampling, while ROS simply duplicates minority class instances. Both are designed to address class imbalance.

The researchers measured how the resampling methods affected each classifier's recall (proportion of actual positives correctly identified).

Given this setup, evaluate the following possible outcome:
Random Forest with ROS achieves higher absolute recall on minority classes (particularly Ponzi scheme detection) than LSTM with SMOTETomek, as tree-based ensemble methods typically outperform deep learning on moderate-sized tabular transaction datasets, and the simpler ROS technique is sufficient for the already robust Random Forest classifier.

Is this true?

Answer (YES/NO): YES